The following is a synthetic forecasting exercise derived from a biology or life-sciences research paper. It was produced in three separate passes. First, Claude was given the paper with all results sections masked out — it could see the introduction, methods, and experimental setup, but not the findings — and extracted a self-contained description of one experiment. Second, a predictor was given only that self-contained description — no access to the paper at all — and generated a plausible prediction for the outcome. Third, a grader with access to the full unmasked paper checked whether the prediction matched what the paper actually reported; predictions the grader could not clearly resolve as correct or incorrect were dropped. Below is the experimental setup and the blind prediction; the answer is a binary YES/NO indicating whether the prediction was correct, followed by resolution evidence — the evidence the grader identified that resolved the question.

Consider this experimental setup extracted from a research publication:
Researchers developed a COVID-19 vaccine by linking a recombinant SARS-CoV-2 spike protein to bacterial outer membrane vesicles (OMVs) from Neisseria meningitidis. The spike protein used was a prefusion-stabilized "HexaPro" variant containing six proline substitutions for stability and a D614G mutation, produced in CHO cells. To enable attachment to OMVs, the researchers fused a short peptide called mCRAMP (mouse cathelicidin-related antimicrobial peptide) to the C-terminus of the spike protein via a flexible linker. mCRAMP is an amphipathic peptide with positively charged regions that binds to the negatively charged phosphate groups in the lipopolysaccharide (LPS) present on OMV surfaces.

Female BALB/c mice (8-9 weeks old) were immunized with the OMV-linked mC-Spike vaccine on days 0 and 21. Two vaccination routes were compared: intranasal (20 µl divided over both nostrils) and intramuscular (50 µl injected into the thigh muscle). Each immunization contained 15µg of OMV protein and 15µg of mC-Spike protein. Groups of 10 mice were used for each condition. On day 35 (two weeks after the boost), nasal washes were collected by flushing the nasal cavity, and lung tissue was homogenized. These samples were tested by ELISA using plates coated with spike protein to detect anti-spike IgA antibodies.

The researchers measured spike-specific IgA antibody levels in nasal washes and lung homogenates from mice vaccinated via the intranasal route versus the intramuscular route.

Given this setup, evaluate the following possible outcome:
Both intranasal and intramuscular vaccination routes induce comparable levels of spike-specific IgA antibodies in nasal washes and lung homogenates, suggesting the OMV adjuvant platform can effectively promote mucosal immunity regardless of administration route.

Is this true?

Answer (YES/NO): NO